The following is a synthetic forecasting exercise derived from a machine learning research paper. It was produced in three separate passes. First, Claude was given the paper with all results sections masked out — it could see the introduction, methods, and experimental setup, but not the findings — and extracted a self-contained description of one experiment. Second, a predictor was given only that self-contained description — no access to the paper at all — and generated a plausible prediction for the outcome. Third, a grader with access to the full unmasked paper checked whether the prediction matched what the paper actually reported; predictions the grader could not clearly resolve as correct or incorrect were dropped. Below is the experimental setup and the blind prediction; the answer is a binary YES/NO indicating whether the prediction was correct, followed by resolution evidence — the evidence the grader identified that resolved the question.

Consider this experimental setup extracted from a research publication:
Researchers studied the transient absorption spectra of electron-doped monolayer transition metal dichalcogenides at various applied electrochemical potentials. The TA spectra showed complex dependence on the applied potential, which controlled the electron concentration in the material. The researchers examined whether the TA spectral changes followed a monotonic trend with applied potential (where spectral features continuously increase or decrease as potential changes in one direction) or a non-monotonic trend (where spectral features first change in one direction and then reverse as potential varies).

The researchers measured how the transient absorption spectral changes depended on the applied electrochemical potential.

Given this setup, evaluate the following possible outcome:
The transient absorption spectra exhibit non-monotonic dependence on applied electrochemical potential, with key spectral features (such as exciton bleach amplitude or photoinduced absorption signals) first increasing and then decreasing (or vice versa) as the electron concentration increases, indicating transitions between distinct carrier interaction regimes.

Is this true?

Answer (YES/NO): YES